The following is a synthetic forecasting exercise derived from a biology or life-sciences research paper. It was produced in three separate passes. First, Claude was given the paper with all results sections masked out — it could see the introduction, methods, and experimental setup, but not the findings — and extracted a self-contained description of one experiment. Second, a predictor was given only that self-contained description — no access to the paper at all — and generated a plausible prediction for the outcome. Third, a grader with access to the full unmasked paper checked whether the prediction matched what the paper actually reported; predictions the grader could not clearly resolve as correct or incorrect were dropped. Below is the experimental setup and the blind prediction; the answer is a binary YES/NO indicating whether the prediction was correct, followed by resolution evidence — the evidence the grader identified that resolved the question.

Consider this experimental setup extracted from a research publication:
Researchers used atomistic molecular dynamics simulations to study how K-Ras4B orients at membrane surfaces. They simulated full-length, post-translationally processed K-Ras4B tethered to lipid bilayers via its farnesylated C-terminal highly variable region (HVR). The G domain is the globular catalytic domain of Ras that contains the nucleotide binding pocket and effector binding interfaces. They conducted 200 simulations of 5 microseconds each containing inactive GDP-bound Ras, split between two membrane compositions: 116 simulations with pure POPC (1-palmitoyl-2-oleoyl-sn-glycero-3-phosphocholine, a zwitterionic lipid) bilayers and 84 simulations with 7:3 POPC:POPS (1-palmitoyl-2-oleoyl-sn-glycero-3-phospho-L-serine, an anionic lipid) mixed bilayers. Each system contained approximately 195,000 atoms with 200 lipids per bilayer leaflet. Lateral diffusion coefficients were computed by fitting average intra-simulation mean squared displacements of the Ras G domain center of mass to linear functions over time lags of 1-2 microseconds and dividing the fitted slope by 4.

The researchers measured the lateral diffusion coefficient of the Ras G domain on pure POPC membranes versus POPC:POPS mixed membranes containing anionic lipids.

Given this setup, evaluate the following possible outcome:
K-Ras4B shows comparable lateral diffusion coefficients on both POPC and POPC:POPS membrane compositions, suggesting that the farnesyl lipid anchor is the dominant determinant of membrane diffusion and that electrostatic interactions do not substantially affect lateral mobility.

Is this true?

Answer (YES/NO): NO